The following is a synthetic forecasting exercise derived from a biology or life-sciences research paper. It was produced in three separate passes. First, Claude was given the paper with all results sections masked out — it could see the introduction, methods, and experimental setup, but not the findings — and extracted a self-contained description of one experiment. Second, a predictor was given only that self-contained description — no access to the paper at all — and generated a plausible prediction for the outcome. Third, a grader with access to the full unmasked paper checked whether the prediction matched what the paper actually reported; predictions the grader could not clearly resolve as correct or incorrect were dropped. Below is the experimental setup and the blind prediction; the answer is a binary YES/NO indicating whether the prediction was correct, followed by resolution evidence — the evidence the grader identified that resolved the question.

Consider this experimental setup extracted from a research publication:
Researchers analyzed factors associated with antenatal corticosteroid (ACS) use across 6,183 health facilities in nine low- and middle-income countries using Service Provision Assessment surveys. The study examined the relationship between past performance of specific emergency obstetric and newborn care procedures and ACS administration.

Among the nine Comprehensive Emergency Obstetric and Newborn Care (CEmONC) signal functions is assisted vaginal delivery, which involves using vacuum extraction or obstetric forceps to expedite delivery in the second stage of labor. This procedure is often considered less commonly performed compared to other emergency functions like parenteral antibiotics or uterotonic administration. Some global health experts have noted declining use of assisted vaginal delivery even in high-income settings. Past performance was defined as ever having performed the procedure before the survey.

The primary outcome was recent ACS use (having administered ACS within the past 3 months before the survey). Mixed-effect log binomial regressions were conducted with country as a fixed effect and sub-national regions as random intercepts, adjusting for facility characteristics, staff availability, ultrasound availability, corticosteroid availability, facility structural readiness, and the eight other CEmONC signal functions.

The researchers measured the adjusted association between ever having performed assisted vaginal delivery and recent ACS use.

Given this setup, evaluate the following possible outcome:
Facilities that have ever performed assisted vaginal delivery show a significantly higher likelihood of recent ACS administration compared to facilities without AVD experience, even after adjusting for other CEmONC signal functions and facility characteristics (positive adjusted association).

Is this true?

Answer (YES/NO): NO